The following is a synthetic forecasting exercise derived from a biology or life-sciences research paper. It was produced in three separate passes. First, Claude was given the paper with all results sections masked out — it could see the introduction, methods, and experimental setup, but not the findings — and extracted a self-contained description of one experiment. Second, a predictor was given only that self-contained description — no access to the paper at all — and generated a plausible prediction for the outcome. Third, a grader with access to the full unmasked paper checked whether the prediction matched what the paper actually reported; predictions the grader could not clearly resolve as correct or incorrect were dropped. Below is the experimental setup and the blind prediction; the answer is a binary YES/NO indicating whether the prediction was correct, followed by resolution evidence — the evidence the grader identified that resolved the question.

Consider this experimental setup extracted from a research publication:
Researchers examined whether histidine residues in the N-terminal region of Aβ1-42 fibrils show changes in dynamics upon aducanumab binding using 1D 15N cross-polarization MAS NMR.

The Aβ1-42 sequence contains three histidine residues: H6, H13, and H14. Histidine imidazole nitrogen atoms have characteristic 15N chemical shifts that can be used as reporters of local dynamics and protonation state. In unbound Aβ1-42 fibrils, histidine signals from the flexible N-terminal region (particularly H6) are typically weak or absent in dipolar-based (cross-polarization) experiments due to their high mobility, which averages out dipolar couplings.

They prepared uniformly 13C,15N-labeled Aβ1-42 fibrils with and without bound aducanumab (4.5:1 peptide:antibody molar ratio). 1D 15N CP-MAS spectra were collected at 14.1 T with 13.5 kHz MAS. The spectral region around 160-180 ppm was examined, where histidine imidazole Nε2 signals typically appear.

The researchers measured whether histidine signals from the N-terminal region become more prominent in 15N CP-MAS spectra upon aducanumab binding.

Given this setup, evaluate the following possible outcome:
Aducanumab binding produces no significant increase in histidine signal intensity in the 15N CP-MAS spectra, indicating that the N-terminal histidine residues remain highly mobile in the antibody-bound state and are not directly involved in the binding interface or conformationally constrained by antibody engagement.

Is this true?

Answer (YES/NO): NO